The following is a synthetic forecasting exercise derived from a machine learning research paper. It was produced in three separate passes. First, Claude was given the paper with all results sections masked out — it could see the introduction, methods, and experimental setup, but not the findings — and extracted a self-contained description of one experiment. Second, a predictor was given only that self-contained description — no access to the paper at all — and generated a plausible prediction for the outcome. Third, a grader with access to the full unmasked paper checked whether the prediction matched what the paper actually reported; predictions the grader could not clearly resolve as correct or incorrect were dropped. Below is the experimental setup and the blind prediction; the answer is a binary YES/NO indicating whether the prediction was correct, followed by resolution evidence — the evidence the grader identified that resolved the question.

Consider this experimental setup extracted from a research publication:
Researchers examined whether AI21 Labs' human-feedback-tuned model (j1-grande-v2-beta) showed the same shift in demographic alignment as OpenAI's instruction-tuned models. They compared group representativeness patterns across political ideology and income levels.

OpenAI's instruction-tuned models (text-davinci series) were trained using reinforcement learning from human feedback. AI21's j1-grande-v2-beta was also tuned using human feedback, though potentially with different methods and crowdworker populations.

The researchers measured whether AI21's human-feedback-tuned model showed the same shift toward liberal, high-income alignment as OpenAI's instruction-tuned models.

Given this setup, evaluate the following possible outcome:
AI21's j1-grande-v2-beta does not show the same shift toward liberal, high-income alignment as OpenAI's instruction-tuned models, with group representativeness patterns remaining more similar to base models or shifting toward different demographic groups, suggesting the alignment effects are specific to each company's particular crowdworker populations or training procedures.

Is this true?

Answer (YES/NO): YES